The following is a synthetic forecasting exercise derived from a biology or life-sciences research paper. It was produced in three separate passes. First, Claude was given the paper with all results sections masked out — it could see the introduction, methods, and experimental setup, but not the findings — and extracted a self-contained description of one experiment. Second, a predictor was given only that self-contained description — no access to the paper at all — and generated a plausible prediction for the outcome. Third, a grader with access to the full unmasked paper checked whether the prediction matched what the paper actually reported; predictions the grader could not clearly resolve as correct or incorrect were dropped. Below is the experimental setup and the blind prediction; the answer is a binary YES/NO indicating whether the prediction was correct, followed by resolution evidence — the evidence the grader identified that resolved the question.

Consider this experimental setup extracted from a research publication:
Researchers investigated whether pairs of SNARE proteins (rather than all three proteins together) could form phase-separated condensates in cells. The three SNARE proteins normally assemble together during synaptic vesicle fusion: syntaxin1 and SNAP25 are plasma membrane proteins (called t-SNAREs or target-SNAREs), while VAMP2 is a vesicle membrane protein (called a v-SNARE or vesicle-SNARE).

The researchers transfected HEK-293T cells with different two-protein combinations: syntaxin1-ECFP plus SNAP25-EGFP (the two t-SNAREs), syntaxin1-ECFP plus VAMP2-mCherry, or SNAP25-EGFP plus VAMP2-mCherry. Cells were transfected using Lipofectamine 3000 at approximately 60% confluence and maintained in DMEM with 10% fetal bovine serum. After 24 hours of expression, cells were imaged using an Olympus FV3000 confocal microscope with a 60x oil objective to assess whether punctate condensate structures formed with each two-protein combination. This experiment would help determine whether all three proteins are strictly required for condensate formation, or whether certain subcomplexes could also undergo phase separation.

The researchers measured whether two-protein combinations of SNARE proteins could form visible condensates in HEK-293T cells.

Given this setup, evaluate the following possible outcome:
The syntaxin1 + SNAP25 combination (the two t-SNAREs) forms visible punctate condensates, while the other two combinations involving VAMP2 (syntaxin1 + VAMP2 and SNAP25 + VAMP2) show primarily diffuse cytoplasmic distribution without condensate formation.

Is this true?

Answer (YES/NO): NO